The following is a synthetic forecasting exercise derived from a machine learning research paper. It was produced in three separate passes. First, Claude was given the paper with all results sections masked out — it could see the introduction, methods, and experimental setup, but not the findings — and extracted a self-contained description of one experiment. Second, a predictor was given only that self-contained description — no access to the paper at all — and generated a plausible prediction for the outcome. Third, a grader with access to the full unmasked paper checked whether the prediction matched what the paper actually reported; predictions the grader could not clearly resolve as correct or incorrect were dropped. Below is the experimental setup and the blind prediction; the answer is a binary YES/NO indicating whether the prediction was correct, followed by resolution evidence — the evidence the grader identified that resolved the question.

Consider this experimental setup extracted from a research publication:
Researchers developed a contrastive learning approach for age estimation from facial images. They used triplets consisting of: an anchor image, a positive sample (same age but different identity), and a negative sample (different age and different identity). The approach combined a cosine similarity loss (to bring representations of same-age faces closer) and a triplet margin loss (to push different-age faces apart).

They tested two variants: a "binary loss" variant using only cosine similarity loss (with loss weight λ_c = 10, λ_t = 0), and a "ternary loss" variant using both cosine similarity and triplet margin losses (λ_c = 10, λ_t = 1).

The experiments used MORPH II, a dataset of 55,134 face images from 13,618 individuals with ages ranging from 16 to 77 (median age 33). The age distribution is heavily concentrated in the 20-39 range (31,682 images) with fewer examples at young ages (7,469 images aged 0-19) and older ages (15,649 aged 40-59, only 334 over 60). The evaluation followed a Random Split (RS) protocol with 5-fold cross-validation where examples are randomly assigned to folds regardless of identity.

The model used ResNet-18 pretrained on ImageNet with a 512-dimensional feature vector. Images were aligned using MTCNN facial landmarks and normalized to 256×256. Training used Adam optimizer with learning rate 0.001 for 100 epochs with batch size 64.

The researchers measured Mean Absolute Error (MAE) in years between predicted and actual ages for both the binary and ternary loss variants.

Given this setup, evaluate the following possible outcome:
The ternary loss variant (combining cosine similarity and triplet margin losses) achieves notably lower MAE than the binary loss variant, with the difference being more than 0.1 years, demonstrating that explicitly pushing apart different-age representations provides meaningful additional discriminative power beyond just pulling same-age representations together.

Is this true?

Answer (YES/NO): NO